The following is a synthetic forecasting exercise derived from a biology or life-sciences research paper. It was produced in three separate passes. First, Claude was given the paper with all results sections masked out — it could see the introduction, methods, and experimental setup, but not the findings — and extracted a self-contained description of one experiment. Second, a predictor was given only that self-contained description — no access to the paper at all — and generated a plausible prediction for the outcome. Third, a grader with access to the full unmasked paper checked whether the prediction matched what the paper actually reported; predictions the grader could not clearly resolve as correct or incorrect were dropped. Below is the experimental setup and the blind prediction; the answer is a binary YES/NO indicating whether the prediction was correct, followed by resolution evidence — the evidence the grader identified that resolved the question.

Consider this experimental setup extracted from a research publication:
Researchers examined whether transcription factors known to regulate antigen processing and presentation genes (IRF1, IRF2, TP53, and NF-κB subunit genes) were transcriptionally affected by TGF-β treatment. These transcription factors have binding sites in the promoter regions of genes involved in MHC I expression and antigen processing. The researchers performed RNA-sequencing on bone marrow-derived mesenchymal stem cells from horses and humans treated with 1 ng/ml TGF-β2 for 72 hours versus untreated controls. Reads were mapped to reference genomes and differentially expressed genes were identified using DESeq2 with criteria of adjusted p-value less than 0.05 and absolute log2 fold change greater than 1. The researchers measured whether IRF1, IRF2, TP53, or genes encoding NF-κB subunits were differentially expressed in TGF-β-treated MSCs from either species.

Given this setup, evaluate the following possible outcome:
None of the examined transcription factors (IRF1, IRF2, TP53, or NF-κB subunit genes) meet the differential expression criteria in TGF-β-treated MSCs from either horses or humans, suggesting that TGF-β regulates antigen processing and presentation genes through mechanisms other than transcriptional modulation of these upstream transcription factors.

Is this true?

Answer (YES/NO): YES